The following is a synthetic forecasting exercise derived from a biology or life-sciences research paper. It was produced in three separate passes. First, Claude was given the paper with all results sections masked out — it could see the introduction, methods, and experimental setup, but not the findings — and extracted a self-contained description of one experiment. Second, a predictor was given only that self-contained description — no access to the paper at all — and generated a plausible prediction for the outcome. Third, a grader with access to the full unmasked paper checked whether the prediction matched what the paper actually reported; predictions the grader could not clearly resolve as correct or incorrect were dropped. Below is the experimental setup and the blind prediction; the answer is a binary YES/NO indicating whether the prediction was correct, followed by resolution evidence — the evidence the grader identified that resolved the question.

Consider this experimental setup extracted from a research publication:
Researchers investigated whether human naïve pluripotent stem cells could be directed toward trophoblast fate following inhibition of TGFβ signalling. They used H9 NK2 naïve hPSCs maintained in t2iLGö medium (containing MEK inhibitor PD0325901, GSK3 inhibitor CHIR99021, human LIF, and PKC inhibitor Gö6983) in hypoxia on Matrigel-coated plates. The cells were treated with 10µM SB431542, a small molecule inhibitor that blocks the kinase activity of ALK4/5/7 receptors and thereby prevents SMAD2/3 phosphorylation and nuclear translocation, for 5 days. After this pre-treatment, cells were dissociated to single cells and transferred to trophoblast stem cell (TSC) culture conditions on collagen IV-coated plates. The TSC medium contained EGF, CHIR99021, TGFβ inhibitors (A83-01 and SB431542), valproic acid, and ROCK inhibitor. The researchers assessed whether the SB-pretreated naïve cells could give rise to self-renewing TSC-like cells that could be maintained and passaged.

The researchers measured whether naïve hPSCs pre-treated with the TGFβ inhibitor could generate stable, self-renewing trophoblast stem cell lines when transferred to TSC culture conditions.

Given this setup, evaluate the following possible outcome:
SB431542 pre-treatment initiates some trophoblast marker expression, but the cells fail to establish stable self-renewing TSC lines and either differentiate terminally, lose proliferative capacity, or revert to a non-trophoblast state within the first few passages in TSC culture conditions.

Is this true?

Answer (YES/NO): NO